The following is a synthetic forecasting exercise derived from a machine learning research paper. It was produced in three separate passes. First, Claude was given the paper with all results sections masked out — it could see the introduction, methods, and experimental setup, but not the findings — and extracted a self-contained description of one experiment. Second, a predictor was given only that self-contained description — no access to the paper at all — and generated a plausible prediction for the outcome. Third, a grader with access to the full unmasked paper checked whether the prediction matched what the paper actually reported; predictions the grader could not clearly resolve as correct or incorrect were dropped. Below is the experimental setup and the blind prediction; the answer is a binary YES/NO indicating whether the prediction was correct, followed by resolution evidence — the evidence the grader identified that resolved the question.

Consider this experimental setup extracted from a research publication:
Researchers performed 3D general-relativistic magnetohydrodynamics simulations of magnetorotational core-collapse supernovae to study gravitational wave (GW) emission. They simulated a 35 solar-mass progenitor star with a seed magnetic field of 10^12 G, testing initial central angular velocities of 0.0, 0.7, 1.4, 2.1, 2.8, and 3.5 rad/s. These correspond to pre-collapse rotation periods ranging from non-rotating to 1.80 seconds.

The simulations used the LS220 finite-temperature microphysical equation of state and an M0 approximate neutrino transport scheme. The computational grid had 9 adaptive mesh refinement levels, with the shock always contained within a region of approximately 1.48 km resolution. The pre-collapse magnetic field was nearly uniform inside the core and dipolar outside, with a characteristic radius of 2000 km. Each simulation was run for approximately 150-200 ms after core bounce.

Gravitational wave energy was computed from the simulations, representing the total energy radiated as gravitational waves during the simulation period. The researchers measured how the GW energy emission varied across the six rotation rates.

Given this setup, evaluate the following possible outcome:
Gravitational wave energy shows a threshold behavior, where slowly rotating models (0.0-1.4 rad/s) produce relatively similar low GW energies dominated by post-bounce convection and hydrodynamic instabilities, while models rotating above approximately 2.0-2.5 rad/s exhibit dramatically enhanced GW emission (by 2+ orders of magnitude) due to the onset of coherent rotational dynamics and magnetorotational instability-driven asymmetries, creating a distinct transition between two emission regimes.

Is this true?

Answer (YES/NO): NO